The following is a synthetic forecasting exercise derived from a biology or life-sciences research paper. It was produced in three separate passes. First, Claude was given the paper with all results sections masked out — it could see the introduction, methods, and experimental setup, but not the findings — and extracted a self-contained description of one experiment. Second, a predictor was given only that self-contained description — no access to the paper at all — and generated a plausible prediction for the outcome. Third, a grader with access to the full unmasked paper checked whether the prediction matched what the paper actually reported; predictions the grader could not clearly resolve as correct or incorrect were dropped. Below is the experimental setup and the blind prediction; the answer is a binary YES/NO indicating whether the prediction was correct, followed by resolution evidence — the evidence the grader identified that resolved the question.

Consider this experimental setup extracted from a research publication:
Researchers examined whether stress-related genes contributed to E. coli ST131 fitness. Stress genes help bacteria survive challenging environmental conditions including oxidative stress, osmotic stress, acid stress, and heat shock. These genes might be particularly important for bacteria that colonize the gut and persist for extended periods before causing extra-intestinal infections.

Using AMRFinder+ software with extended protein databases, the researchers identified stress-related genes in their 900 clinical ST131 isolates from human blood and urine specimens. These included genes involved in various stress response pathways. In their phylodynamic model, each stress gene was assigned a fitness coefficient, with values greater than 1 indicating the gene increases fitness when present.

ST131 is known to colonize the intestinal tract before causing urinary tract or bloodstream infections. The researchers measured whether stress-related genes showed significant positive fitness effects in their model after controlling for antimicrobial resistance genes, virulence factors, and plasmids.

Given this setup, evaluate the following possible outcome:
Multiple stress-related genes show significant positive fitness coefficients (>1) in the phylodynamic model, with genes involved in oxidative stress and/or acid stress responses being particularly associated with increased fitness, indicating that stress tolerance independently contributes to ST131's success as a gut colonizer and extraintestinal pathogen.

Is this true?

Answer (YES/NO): NO